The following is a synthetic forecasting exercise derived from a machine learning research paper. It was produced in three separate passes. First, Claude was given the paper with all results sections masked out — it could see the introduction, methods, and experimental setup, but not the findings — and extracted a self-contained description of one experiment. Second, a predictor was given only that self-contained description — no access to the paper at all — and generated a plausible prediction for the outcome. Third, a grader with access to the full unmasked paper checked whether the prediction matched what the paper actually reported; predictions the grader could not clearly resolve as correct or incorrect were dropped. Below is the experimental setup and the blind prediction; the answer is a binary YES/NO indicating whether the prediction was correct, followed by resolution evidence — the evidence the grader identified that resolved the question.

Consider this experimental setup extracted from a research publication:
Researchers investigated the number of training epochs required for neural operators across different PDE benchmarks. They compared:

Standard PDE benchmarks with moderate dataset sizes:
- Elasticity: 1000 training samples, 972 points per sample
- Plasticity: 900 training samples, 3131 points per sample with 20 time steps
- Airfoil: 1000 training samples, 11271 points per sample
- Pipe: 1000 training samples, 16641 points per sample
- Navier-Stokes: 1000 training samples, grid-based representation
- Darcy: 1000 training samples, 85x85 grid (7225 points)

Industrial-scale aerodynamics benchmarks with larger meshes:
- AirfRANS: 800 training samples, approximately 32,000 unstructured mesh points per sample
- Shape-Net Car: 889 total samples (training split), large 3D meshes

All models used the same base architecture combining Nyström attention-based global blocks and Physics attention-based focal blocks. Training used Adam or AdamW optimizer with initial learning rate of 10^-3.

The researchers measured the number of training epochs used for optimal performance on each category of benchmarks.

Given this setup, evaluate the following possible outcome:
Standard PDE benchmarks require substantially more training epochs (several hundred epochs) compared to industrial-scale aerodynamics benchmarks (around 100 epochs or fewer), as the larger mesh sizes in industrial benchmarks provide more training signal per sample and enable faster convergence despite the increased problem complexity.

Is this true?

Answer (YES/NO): NO